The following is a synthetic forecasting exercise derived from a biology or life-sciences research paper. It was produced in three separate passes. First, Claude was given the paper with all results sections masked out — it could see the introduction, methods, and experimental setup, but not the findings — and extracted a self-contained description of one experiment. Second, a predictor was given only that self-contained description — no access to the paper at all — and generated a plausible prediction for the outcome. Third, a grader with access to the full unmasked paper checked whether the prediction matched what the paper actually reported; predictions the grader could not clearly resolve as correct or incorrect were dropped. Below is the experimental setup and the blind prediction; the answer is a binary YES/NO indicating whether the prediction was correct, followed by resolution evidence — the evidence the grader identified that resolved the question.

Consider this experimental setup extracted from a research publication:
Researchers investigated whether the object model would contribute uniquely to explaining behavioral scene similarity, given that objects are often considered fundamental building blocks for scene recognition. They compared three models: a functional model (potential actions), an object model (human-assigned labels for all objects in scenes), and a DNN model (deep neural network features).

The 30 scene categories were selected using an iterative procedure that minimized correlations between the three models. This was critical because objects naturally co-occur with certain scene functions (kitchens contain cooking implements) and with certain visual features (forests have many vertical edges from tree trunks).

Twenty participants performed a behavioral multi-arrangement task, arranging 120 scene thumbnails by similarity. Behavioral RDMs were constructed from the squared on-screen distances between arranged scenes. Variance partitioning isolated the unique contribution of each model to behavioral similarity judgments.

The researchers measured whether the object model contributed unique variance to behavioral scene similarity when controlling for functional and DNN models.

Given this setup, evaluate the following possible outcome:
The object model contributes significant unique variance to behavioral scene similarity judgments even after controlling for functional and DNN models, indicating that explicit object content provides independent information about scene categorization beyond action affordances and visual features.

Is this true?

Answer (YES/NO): NO